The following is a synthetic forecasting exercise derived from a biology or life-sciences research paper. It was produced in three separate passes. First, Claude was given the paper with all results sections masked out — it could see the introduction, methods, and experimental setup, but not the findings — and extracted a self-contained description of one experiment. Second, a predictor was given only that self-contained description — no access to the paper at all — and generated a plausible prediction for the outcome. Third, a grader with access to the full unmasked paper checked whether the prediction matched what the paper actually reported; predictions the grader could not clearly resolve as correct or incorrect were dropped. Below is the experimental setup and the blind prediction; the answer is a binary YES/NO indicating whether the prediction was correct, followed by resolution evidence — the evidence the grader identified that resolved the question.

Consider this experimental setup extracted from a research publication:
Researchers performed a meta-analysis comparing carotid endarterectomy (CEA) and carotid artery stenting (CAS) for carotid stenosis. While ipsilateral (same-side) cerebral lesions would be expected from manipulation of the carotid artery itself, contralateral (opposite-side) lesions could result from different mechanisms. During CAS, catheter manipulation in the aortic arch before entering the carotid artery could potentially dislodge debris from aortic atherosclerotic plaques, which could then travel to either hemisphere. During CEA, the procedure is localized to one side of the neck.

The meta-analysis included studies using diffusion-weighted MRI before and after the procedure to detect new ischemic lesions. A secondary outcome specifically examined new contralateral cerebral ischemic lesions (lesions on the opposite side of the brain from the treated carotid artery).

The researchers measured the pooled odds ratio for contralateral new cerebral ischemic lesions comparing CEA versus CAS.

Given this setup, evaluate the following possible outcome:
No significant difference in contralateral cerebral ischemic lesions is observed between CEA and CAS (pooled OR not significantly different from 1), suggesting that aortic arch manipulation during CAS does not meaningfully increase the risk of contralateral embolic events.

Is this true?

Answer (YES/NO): NO